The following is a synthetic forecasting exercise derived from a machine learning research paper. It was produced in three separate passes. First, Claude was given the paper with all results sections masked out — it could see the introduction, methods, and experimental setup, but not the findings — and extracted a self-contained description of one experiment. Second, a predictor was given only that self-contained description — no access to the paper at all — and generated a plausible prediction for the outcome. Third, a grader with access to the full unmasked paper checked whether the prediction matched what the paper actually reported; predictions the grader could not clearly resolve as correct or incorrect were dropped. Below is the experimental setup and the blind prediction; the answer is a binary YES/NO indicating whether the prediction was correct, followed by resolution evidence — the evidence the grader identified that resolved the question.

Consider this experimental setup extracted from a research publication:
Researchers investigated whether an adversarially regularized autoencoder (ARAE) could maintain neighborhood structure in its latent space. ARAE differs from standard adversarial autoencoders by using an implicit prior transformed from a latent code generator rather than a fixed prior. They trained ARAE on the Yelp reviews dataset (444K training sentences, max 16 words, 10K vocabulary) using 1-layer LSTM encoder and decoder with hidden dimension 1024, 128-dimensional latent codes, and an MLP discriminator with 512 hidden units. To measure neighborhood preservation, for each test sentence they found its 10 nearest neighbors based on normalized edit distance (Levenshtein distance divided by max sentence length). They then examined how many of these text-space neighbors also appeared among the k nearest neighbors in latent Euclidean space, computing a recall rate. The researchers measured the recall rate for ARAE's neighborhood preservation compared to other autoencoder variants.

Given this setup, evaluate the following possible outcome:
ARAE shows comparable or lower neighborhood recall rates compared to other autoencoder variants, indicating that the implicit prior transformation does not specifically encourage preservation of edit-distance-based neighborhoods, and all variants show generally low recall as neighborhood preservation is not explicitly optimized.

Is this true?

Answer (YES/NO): NO